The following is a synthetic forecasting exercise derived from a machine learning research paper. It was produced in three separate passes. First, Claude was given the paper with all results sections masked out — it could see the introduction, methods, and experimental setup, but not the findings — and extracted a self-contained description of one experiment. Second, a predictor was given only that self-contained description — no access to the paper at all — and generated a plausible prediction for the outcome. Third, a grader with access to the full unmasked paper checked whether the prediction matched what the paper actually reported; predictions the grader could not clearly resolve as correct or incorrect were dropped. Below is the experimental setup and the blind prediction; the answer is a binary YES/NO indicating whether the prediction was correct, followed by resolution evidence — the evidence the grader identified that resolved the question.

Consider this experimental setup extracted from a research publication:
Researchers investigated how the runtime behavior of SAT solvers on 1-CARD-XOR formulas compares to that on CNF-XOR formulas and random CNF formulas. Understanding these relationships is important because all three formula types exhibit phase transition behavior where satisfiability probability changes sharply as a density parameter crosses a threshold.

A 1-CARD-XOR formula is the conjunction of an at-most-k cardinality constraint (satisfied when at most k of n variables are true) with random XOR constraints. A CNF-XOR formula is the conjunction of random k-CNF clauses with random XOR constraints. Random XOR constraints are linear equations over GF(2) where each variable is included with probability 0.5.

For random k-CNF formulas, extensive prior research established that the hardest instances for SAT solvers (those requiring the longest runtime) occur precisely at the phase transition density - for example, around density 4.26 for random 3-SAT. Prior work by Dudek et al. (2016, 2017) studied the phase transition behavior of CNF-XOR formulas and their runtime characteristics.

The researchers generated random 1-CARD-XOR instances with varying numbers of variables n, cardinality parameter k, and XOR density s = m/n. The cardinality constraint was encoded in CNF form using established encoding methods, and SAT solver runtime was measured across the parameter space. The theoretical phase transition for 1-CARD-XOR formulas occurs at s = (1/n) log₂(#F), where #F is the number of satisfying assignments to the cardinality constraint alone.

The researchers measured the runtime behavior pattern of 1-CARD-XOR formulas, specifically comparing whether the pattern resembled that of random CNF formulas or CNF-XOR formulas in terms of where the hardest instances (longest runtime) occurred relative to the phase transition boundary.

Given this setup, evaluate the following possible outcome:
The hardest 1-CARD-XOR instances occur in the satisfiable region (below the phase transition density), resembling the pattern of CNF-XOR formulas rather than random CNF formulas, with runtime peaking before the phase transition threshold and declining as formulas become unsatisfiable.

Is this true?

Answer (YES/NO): NO